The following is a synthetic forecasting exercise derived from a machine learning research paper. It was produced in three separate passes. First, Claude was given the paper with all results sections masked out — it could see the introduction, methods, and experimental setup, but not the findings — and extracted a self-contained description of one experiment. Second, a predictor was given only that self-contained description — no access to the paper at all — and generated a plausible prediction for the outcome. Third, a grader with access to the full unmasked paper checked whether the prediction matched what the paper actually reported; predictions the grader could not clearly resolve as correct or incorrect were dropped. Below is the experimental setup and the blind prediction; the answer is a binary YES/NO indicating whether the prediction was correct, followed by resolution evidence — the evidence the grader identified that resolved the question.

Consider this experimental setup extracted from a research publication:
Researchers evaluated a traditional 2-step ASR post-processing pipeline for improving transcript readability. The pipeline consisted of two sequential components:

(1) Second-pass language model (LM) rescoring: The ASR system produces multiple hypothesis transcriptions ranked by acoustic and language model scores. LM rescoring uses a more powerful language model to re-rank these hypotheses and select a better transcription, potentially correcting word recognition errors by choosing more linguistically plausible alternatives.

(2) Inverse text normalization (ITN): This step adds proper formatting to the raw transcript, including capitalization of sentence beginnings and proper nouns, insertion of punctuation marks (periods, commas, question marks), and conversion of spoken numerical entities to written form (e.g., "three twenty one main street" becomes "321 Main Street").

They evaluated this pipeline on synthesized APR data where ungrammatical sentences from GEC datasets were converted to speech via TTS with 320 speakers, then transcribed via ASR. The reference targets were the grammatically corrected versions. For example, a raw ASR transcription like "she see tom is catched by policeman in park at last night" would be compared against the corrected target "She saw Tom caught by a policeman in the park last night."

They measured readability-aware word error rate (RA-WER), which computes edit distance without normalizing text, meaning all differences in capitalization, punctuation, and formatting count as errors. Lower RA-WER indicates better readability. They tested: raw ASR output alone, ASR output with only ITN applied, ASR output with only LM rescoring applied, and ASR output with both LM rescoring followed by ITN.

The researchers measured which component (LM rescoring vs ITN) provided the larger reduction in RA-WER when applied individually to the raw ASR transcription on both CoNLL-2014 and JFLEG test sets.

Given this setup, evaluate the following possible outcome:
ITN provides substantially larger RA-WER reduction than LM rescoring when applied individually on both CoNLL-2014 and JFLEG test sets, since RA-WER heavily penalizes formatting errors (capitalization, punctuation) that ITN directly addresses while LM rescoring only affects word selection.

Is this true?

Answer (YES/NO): YES